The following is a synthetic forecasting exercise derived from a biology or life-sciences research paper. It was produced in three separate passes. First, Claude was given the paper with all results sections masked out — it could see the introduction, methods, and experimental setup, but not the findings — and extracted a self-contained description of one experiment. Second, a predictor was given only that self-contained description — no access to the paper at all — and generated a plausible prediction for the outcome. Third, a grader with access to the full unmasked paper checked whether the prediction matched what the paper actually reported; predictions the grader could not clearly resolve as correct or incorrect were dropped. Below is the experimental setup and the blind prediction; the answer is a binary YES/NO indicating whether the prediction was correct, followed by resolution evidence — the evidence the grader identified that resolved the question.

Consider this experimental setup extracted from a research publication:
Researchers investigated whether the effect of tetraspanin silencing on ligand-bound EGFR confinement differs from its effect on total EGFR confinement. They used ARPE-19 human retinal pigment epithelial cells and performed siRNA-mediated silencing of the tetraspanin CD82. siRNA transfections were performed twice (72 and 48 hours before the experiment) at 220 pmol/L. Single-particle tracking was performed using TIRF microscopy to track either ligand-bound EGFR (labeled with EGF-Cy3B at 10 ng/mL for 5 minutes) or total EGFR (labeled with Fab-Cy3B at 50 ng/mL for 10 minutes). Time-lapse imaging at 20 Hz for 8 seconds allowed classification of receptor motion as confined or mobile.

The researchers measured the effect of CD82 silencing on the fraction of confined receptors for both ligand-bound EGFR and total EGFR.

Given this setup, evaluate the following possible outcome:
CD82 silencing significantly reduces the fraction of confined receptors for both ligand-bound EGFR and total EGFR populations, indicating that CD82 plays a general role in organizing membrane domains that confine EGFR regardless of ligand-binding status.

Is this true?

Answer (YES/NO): NO